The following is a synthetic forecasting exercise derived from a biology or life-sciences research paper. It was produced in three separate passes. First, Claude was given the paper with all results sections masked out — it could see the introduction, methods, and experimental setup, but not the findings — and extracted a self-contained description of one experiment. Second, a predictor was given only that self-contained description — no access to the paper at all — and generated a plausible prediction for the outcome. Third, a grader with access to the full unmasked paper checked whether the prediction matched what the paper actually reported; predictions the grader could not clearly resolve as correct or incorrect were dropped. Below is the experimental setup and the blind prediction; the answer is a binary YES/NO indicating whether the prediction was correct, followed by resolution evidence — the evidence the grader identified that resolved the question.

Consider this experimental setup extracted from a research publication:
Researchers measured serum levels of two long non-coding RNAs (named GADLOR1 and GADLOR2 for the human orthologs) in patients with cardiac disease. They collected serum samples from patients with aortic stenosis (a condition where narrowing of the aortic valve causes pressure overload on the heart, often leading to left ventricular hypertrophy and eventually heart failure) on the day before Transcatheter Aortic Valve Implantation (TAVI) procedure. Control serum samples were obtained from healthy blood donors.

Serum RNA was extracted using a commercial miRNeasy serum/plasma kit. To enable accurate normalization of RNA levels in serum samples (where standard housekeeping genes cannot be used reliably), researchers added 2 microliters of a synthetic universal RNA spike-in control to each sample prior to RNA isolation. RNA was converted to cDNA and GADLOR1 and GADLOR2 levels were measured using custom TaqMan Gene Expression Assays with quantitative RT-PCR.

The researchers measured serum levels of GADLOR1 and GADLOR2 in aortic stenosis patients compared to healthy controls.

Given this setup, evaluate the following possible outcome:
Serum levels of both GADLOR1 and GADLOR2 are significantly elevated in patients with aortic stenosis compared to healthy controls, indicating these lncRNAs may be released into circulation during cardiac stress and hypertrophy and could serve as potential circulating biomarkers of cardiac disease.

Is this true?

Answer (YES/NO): NO